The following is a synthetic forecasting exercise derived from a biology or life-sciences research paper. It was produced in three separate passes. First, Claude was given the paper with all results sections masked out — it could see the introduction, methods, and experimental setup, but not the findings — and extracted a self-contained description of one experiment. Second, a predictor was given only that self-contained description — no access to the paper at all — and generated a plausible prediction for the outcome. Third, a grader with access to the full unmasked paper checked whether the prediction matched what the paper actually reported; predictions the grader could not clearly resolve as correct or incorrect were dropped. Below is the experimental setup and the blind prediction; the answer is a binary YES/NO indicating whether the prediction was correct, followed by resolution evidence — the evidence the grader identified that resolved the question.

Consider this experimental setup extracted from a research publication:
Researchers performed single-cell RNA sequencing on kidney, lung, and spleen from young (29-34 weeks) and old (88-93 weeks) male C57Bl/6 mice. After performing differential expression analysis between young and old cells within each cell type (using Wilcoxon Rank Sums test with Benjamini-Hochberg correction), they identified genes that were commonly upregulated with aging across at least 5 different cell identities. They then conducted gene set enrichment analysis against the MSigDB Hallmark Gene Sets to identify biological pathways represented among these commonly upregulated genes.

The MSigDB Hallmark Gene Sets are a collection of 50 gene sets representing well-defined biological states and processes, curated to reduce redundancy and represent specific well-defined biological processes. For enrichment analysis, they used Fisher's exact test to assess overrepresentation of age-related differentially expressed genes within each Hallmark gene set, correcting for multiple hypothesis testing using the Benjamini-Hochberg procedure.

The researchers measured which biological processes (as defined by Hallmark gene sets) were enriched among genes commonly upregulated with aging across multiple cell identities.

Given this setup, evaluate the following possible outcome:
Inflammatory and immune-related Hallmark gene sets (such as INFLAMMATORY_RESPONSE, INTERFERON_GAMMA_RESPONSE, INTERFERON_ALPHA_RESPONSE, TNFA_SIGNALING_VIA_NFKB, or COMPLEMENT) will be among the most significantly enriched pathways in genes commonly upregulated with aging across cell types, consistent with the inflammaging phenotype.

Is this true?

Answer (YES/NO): YES